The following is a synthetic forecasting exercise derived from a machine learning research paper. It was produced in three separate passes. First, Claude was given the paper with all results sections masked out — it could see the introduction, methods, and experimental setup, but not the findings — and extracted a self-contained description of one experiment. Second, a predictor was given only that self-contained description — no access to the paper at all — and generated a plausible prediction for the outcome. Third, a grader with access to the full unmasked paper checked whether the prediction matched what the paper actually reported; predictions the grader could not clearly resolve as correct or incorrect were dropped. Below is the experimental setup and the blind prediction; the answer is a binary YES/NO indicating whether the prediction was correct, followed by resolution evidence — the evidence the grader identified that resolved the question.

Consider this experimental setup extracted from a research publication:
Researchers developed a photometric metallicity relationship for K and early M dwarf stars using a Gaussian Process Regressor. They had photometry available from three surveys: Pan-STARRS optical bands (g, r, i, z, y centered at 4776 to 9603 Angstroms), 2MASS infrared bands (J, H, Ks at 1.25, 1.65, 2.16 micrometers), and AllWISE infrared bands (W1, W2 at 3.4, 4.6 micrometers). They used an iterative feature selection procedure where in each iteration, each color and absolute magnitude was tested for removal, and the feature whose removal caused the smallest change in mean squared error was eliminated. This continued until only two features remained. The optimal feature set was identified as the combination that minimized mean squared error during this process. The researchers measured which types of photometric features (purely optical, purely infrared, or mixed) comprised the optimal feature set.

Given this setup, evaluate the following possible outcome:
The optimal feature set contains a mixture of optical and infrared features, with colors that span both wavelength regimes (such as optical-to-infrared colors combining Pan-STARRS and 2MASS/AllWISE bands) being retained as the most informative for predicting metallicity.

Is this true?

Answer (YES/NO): YES